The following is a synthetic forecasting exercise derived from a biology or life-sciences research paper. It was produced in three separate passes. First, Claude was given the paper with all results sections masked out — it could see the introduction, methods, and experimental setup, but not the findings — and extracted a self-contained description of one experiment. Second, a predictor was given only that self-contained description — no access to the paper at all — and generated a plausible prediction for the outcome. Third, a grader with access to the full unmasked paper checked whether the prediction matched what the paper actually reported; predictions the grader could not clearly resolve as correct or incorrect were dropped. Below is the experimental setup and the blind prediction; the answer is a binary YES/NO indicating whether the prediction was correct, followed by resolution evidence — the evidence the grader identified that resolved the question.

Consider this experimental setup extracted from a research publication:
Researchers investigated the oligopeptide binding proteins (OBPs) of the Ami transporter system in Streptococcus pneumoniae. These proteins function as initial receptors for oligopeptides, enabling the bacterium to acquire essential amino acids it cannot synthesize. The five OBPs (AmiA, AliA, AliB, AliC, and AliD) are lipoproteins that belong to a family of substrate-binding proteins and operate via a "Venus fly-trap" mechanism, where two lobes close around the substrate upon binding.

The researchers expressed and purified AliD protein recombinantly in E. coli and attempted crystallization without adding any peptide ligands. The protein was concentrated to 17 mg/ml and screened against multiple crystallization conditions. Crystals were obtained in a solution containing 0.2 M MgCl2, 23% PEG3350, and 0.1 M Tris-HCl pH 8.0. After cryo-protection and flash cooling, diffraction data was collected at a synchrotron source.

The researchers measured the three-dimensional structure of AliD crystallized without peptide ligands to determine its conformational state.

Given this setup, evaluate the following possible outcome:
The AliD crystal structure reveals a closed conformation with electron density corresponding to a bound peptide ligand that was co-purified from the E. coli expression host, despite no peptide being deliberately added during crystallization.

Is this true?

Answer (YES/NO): NO